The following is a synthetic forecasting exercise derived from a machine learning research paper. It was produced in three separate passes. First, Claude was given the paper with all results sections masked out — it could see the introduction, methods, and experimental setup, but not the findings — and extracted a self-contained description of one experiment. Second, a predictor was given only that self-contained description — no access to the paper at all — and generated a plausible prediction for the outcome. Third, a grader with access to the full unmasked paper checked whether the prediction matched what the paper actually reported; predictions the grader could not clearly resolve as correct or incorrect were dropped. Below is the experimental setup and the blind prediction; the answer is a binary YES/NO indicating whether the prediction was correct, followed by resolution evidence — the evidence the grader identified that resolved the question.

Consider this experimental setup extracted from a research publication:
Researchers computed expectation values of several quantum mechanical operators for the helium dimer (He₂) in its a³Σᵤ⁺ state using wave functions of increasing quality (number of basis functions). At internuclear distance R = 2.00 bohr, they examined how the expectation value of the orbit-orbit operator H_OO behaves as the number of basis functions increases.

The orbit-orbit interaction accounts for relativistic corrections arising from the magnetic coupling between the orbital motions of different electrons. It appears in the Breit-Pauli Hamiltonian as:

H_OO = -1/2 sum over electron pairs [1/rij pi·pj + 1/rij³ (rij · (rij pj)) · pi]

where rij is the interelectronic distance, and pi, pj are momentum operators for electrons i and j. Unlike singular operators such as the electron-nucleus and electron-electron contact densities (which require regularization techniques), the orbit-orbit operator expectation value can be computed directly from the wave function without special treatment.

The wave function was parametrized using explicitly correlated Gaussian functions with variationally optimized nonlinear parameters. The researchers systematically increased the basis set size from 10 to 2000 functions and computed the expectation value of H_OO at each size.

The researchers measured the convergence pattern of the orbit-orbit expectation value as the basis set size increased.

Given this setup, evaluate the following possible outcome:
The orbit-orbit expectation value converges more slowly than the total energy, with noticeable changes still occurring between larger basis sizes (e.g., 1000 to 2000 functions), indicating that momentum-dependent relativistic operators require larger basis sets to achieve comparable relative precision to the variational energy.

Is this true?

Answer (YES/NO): YES